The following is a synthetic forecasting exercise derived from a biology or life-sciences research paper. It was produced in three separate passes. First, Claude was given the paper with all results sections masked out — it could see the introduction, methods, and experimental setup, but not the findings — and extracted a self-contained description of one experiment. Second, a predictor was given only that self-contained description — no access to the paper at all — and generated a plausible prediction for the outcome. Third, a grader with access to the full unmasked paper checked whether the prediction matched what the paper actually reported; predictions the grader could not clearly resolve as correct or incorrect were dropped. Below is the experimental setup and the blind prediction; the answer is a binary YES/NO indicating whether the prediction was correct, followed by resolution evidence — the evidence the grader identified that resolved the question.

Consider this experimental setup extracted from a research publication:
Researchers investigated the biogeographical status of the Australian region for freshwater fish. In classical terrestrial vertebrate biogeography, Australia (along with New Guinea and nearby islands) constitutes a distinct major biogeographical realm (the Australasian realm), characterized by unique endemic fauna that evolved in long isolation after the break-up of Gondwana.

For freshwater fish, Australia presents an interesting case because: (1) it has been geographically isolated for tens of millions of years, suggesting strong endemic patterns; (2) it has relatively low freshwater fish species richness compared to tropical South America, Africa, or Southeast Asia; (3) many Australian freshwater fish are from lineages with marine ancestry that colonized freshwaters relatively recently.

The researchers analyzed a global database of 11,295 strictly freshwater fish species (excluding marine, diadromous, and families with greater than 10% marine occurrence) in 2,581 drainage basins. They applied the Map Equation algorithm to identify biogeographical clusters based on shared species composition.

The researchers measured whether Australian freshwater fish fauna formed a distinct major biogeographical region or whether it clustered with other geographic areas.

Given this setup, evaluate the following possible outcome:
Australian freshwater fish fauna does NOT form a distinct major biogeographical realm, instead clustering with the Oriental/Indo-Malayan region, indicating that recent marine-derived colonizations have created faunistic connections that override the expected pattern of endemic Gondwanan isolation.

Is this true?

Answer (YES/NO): NO